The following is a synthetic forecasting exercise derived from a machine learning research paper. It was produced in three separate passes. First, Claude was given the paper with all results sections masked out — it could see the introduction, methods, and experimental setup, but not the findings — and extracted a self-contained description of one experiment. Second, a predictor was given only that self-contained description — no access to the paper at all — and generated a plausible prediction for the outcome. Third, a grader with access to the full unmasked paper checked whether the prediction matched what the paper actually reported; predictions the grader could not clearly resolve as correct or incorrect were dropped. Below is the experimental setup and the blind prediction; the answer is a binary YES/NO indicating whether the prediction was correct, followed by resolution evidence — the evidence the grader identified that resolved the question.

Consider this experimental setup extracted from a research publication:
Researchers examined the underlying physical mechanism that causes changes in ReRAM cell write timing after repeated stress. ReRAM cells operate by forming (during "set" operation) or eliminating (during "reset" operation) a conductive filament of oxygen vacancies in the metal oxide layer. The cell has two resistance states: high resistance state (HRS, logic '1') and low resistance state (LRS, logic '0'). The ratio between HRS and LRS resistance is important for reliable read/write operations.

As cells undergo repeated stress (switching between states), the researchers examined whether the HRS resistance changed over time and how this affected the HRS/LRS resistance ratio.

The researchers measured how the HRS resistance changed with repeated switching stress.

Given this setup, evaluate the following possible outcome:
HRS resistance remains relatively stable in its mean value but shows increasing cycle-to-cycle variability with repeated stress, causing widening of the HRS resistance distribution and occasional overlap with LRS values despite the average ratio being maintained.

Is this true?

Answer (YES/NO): NO